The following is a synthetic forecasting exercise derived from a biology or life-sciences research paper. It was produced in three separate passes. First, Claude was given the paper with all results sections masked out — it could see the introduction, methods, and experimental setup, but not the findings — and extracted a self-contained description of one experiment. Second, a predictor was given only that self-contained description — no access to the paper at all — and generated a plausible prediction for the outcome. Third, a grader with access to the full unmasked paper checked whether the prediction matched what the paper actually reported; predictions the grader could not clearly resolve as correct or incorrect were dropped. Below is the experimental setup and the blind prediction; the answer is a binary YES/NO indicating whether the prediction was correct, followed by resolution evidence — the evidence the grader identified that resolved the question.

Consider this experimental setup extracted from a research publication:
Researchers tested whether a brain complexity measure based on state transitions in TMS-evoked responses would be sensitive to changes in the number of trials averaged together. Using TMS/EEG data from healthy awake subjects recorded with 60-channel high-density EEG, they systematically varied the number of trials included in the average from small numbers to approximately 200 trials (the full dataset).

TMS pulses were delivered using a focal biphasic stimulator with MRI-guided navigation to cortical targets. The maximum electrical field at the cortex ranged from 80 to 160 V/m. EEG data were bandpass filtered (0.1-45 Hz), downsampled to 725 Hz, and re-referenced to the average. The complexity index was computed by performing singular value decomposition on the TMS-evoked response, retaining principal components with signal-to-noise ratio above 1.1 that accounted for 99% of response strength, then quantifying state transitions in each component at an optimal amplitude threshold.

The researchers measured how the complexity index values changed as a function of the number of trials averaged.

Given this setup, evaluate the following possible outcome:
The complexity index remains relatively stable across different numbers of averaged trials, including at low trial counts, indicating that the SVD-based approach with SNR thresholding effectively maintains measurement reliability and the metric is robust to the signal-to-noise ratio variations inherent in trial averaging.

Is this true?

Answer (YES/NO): NO